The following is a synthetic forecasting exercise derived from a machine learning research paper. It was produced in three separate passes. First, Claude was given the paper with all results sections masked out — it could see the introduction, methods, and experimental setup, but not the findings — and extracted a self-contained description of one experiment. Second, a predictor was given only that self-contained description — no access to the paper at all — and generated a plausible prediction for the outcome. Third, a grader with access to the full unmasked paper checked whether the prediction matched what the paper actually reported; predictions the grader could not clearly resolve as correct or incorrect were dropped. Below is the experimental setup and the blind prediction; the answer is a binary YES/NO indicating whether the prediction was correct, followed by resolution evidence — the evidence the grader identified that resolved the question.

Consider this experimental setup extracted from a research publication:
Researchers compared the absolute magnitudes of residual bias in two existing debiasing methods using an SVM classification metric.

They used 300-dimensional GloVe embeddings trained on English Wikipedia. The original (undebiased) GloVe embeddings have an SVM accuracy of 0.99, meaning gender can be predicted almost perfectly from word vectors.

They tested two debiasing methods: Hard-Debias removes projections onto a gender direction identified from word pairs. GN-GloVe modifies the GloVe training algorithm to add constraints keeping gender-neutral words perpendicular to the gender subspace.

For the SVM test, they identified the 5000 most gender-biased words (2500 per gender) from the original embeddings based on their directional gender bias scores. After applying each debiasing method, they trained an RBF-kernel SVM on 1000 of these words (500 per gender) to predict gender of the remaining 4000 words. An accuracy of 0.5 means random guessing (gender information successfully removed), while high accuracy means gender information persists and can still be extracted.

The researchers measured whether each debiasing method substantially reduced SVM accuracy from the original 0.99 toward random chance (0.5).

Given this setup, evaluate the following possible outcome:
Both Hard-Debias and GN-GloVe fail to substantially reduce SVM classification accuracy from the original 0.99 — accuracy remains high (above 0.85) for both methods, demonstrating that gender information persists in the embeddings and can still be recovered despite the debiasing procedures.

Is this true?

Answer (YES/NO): YES